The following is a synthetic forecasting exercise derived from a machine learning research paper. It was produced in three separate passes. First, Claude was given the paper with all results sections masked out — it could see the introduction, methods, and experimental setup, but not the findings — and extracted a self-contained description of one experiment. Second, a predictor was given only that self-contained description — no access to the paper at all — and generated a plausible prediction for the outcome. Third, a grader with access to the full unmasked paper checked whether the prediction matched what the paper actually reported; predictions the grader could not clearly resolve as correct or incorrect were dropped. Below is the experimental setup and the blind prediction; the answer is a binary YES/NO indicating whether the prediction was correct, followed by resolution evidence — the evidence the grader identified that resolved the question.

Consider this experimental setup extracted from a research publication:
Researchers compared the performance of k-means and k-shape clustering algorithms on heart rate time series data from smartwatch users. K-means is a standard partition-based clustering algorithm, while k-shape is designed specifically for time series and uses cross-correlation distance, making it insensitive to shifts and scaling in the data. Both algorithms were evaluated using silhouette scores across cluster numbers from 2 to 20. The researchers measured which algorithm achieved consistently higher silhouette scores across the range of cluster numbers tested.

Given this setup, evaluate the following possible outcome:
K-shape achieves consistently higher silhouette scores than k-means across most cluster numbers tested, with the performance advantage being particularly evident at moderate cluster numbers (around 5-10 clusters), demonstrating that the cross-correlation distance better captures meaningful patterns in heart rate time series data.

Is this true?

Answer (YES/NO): NO